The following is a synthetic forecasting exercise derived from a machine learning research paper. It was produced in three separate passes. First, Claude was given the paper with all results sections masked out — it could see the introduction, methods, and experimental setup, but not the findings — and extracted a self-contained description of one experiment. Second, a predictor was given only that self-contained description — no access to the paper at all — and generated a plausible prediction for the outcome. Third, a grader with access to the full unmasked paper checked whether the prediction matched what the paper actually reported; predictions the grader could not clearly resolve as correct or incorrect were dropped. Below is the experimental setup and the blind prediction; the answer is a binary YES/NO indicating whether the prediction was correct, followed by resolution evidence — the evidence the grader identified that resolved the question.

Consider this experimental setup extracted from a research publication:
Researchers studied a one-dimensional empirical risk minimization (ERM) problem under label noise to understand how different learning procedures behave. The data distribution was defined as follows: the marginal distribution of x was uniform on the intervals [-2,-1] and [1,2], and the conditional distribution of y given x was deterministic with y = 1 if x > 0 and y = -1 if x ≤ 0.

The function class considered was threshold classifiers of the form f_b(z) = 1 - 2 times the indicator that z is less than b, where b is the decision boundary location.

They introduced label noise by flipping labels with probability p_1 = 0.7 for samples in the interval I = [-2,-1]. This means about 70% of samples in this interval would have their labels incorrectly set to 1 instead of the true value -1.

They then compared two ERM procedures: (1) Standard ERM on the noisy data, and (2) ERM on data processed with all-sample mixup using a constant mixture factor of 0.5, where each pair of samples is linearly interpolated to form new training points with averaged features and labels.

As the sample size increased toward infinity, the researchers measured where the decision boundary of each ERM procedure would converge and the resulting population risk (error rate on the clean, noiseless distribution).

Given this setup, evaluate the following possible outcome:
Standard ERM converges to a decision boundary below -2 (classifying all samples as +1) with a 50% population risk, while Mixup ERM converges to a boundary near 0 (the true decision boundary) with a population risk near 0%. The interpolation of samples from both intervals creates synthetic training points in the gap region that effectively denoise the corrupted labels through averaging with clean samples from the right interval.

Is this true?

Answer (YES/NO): NO